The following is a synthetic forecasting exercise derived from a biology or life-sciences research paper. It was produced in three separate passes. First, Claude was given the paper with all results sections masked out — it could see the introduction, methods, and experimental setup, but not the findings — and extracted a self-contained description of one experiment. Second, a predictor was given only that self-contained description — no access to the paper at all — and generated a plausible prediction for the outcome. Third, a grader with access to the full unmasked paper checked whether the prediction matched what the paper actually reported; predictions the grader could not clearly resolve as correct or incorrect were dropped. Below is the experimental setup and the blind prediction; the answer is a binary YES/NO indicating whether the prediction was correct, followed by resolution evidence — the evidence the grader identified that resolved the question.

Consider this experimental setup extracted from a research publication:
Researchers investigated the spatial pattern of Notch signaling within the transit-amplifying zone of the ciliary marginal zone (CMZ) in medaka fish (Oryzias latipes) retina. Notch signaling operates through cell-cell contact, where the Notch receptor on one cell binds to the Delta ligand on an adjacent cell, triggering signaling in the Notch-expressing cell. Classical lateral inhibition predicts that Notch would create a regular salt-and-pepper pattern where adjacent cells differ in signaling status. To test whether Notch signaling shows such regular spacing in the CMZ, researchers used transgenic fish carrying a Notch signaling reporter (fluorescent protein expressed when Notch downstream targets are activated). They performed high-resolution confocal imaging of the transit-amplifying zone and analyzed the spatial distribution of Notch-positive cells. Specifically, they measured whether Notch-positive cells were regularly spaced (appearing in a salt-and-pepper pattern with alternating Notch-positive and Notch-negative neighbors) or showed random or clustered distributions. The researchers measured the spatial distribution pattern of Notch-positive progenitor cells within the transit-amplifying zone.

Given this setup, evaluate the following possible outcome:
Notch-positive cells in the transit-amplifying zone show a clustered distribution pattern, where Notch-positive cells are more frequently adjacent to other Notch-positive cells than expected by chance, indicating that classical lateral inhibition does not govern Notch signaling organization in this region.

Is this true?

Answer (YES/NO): NO